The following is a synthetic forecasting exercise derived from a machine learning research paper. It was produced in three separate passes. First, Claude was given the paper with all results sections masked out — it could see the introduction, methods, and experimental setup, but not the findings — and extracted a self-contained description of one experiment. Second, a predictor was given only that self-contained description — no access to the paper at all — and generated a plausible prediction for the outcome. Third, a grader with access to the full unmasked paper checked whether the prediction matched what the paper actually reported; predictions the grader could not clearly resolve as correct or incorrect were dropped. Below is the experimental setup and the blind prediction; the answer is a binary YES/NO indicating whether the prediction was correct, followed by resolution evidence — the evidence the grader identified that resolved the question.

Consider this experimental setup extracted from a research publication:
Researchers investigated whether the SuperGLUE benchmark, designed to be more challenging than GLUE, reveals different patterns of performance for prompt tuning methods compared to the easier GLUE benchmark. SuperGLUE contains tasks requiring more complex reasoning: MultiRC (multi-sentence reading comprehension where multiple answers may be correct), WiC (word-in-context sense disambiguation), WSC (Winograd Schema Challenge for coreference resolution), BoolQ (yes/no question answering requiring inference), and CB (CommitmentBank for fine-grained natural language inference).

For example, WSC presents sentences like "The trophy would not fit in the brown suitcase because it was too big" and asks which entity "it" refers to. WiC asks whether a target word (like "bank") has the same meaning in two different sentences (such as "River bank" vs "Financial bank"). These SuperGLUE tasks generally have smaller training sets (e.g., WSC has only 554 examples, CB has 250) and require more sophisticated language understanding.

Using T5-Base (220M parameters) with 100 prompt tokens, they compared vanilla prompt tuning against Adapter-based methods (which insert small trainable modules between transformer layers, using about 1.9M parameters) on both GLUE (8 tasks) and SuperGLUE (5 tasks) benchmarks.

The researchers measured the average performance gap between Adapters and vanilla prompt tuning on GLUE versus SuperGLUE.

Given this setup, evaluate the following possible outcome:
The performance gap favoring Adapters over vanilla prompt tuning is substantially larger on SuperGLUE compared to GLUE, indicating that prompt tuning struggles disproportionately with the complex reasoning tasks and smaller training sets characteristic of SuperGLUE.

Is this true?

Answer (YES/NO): YES